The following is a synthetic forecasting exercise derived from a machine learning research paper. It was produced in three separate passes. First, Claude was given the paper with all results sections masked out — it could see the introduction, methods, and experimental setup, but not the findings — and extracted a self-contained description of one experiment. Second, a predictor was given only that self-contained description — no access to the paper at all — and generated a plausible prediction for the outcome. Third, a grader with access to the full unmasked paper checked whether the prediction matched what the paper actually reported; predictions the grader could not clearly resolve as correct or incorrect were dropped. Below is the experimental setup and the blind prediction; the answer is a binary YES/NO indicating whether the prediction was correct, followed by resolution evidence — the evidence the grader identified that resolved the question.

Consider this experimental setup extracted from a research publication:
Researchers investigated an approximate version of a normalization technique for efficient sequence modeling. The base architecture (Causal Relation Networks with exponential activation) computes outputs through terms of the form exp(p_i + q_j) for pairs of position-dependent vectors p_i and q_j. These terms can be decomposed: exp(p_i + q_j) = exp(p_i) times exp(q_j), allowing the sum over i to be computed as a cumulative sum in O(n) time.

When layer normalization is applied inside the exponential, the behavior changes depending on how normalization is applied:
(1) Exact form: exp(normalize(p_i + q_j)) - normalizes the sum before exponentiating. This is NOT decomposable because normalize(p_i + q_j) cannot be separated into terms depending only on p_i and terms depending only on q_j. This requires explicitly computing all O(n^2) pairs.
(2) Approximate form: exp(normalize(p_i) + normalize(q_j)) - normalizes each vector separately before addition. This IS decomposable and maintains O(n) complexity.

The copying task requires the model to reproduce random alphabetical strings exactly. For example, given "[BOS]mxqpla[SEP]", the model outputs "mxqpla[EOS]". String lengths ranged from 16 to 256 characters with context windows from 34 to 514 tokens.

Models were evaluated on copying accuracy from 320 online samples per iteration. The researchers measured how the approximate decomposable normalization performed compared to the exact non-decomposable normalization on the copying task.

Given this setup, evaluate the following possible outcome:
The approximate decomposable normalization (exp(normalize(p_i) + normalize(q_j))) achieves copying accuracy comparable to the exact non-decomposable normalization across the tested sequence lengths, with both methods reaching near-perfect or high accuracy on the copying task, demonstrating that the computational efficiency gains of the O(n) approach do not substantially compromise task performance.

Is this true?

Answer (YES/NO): NO